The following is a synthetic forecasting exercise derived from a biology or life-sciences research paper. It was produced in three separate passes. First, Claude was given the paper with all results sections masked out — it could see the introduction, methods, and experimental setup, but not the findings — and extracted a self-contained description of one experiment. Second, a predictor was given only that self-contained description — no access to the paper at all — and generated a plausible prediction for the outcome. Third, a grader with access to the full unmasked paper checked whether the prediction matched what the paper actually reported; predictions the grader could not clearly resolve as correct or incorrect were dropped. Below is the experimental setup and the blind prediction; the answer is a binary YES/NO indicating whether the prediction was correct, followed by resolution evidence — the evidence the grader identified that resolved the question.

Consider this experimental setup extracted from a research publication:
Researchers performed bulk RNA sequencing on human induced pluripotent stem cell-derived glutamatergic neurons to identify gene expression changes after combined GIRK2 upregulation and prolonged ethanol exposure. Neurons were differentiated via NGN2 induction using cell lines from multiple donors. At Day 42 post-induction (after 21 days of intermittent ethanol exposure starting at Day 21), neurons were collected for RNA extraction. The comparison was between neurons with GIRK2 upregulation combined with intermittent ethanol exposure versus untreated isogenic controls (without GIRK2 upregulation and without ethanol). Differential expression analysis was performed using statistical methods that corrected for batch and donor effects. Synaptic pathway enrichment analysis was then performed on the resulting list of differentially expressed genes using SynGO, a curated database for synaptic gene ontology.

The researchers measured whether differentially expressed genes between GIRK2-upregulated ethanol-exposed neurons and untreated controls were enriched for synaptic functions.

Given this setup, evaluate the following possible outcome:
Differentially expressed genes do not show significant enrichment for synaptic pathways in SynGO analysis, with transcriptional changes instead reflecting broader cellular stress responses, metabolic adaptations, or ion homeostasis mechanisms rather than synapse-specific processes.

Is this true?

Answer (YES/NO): NO